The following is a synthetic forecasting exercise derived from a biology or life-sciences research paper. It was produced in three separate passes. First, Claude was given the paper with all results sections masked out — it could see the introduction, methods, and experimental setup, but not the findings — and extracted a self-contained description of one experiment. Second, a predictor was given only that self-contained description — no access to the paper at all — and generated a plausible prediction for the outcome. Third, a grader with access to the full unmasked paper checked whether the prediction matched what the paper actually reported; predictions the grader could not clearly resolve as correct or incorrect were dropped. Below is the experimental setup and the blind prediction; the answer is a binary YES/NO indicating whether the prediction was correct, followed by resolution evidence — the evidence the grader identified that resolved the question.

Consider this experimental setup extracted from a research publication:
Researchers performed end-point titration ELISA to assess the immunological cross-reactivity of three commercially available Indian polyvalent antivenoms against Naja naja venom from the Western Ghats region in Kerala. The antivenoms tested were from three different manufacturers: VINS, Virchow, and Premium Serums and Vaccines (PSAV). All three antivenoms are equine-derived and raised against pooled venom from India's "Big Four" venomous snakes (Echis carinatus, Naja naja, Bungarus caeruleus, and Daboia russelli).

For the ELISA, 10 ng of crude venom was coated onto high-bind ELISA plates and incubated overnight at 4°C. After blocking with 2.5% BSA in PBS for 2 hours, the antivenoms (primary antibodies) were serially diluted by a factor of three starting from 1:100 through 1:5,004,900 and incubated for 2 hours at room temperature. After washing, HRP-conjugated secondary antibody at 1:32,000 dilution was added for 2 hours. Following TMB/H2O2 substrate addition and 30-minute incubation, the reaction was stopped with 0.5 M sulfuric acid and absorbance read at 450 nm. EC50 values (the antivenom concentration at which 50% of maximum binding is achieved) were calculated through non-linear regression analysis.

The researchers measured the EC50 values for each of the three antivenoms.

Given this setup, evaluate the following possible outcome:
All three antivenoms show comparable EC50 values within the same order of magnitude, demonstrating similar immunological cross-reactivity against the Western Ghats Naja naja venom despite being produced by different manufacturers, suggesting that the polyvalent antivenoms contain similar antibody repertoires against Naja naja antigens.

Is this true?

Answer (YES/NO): NO